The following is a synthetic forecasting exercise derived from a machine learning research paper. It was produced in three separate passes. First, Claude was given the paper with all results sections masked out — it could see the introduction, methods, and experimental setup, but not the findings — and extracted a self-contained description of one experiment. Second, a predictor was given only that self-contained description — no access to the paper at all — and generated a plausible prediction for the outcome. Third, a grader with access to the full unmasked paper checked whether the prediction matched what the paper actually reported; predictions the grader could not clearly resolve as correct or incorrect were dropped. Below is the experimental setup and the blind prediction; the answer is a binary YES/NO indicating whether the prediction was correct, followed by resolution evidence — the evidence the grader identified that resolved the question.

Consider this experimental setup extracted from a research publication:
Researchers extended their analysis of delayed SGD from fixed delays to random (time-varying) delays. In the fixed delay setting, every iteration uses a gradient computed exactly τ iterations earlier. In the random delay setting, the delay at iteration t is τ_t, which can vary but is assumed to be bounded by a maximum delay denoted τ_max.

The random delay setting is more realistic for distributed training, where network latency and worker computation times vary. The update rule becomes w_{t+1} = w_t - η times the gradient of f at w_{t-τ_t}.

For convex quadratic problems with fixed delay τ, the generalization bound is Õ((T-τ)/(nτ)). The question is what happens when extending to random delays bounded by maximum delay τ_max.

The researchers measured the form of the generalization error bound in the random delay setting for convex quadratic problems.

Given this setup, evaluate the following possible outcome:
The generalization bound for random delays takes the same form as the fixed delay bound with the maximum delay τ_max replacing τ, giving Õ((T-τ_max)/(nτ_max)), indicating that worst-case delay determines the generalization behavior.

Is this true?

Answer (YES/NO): YES